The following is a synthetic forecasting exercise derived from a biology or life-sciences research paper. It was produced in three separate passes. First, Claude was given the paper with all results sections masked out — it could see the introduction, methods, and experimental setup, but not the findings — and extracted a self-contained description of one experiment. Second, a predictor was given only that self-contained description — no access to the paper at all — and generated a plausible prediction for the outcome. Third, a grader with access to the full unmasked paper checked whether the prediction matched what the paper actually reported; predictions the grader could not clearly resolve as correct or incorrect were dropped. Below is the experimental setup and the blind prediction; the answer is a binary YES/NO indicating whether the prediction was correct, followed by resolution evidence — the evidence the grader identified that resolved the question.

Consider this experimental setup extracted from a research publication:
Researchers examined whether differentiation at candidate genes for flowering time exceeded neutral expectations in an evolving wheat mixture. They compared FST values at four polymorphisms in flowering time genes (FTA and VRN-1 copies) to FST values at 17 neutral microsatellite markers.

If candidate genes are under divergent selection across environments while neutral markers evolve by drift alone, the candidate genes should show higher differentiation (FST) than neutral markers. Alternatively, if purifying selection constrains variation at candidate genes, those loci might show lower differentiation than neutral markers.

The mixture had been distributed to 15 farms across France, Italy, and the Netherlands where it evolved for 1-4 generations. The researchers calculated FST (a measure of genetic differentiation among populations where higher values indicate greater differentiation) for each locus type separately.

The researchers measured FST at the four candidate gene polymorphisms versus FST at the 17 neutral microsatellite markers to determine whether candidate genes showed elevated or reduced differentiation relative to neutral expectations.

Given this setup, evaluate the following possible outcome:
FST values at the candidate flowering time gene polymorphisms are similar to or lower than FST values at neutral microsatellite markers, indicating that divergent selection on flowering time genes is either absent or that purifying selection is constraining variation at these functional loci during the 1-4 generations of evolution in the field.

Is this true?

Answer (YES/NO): NO